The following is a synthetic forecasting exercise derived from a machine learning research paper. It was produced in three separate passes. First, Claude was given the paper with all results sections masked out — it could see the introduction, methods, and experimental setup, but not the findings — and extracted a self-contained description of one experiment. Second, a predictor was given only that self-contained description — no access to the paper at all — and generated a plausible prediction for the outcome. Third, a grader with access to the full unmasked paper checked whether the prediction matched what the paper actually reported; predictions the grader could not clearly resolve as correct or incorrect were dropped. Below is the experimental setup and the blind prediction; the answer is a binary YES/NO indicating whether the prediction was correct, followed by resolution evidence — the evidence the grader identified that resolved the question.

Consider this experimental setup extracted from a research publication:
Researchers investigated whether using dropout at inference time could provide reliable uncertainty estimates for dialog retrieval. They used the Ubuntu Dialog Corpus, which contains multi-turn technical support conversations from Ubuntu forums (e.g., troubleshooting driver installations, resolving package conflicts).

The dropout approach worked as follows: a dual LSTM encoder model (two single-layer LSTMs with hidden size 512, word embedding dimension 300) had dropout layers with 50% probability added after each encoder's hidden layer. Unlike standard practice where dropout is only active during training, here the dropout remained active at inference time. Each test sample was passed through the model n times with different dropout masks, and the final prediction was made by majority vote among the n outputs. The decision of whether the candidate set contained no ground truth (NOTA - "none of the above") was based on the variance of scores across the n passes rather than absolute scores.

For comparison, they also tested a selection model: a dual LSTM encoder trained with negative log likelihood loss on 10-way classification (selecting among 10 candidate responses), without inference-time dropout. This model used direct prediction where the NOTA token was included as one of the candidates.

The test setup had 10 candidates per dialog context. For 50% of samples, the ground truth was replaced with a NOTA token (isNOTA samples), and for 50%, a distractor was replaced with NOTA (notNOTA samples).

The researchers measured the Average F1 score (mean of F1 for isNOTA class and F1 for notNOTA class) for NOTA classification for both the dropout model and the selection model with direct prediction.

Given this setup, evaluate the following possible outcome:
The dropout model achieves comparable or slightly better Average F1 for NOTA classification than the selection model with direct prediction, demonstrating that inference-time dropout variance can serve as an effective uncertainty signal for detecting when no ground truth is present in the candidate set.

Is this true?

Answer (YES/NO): NO